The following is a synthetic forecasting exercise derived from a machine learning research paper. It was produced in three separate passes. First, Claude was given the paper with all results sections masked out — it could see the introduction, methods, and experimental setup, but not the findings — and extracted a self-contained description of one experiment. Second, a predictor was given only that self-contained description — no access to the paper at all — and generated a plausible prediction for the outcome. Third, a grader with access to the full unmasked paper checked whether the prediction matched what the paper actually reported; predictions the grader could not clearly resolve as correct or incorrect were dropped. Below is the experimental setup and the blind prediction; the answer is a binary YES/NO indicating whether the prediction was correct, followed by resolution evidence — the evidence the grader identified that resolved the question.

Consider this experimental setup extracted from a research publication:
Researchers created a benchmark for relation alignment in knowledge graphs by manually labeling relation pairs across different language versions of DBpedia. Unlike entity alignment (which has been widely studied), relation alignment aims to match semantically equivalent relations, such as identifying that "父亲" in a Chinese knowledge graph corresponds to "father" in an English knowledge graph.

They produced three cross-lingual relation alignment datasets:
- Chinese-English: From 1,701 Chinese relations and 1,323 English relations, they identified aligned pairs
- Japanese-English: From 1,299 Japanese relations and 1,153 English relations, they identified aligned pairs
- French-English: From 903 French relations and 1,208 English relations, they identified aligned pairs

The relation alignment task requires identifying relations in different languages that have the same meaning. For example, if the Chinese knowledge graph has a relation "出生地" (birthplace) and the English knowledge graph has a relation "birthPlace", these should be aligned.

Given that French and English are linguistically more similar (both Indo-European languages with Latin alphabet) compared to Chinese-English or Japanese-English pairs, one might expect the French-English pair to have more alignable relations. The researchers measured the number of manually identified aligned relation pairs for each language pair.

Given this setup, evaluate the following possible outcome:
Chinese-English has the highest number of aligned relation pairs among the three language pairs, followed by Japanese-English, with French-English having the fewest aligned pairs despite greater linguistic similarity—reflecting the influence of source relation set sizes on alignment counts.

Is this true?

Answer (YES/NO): YES